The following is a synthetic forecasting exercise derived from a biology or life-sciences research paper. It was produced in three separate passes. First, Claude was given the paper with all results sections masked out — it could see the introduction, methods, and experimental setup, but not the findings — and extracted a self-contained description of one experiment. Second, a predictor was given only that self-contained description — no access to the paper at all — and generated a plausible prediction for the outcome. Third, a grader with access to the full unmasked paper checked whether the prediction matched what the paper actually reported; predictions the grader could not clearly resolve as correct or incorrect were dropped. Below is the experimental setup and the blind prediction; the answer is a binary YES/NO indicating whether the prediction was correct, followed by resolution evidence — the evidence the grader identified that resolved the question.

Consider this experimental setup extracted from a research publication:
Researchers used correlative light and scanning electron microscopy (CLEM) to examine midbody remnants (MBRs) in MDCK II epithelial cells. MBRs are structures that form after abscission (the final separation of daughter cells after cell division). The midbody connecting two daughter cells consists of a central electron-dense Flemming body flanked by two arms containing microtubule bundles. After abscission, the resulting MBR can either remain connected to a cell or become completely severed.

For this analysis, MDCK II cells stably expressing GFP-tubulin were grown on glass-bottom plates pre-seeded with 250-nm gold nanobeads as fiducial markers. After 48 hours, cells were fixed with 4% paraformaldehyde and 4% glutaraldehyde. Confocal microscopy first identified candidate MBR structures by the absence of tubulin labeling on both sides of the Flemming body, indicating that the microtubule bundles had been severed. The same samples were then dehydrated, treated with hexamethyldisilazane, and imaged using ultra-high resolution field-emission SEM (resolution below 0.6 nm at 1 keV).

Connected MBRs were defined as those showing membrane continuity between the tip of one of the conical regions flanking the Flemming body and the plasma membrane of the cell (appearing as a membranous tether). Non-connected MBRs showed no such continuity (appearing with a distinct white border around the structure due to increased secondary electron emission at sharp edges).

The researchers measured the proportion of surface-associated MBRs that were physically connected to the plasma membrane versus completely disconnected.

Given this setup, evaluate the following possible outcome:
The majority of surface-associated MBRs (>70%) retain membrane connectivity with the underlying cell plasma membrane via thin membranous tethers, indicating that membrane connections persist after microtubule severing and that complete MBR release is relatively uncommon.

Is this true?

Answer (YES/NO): YES